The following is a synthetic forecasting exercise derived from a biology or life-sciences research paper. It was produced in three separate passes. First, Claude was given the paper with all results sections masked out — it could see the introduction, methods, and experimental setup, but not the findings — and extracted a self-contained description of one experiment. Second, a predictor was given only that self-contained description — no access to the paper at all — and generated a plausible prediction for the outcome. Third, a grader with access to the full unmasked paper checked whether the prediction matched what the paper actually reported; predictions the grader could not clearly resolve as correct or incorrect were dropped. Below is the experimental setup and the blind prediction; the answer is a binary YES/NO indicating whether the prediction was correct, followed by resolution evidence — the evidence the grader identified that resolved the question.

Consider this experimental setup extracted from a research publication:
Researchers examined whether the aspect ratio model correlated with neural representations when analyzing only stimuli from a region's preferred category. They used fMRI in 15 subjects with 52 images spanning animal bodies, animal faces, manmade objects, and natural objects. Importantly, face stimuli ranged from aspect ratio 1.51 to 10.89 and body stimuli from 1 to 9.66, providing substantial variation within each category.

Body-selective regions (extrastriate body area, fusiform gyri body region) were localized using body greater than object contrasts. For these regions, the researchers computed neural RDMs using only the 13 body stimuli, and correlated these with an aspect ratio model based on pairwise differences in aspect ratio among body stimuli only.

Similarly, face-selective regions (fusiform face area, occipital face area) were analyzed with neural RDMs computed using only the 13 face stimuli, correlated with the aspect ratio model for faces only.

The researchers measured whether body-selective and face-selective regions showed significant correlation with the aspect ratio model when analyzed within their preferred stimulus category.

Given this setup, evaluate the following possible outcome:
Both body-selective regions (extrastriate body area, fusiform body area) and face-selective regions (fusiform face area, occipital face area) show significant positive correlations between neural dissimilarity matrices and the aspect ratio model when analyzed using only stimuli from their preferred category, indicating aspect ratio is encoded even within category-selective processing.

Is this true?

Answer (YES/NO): NO